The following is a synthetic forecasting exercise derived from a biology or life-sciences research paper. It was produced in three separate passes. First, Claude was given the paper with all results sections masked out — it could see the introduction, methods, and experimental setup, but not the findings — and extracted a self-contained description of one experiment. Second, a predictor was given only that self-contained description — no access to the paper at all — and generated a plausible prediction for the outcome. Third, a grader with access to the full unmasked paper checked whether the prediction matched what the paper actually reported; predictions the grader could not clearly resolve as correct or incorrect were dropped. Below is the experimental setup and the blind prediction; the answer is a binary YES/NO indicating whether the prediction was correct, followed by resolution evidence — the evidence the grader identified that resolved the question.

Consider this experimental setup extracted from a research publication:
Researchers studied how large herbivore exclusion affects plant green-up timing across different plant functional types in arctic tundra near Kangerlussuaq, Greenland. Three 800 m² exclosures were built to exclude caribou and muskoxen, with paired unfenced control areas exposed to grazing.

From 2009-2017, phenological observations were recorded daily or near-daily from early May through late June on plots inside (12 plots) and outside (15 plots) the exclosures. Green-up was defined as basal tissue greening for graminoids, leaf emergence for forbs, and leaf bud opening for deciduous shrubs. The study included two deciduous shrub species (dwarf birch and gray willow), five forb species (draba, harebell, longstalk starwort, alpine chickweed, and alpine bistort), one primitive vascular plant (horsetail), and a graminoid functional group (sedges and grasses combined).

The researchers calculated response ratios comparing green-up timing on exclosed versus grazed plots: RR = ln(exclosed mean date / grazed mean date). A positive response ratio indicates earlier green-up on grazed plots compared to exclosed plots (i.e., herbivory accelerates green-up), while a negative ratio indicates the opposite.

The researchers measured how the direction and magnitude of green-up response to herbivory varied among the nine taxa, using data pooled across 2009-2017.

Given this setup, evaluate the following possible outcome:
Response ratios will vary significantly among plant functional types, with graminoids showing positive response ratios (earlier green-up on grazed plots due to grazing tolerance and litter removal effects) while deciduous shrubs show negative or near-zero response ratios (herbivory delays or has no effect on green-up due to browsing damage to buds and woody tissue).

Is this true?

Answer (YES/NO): NO